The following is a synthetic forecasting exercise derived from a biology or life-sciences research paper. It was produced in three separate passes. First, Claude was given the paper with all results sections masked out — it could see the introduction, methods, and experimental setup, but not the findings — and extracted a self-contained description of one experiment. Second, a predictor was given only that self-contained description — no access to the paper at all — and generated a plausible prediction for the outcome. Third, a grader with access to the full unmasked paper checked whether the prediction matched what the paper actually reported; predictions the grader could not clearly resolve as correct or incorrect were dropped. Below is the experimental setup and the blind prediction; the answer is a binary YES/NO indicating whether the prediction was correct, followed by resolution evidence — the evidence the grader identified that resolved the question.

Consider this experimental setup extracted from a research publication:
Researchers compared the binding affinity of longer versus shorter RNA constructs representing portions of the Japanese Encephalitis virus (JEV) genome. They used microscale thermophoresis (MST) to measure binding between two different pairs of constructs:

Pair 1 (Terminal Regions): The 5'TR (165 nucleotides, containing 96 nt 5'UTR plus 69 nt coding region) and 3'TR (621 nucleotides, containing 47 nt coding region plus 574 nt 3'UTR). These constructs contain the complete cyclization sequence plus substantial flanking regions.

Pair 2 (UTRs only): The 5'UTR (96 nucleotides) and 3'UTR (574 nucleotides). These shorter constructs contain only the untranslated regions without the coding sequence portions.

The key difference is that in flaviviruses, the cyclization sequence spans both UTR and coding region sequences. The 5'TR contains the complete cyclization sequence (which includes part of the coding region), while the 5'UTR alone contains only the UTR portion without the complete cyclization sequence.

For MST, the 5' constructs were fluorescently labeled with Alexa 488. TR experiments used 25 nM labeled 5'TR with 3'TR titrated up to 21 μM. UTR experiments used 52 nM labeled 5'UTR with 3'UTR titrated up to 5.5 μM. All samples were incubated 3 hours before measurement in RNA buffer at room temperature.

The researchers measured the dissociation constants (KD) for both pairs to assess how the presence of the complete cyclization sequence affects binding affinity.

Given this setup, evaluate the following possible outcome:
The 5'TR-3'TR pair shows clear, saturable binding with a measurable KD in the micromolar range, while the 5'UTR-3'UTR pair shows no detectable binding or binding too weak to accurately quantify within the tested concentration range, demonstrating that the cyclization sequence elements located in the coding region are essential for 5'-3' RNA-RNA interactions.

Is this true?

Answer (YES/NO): NO